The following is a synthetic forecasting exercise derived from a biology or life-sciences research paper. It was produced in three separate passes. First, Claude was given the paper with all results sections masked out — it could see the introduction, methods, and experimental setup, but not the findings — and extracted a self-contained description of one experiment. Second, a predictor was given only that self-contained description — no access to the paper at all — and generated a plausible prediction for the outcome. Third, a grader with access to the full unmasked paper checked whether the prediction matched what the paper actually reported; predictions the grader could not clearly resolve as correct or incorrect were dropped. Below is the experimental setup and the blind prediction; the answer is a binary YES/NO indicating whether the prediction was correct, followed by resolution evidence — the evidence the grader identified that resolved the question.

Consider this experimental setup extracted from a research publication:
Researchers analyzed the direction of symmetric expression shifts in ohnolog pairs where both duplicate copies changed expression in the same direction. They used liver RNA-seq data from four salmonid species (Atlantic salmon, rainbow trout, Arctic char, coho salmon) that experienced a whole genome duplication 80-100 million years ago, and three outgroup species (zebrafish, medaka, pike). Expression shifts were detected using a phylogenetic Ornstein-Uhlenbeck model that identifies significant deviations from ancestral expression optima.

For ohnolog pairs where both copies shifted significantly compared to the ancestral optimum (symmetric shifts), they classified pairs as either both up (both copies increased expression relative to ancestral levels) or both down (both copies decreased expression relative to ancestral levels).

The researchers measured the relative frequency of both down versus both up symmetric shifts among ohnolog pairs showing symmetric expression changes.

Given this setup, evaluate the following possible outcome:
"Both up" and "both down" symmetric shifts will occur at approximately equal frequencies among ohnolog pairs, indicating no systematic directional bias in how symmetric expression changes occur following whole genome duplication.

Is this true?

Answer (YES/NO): NO